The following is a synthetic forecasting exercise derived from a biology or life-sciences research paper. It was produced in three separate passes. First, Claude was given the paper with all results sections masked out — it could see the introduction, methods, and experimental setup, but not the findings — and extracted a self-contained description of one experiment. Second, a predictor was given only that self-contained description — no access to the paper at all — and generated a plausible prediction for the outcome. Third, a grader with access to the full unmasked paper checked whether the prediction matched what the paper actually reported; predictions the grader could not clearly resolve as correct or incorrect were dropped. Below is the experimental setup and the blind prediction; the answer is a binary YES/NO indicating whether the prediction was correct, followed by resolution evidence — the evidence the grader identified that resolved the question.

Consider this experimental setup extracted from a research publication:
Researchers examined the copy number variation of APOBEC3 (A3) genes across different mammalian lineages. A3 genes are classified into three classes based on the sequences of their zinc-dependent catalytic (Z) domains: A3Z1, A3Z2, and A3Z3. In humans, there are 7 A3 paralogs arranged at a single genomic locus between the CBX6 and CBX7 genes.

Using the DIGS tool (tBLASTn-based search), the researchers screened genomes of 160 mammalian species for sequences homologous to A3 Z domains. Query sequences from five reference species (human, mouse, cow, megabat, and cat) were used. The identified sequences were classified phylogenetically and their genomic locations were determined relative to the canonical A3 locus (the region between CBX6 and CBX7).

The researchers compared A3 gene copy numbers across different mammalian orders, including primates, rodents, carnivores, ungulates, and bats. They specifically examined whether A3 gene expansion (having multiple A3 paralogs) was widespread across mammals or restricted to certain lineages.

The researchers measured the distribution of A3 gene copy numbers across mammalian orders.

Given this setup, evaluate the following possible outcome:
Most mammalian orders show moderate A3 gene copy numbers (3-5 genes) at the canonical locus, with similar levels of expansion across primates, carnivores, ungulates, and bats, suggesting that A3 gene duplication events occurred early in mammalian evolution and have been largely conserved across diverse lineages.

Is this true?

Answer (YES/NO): NO